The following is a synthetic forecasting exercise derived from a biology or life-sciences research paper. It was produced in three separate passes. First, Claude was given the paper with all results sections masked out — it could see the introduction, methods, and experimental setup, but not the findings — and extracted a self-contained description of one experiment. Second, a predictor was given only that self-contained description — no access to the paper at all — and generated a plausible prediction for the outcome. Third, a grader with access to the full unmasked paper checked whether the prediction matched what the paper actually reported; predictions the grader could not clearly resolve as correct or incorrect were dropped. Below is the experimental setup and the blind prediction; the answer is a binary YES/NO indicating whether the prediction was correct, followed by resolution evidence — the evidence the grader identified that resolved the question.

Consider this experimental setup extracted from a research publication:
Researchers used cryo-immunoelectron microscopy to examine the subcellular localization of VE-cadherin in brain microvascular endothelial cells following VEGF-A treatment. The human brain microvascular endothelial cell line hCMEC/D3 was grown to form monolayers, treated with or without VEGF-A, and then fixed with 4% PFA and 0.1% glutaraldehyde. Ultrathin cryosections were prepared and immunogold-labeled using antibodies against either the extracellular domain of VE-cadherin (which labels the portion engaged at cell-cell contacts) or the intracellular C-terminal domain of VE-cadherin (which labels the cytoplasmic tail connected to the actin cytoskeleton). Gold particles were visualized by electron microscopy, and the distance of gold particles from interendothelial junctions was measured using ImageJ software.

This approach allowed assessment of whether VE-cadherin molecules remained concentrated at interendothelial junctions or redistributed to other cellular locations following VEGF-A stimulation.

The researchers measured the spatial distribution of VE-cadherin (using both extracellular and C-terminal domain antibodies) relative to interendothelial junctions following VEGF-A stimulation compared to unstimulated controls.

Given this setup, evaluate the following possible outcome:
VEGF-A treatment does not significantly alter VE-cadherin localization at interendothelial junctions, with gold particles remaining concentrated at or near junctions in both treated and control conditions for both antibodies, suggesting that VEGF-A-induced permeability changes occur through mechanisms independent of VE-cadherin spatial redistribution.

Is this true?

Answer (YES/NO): NO